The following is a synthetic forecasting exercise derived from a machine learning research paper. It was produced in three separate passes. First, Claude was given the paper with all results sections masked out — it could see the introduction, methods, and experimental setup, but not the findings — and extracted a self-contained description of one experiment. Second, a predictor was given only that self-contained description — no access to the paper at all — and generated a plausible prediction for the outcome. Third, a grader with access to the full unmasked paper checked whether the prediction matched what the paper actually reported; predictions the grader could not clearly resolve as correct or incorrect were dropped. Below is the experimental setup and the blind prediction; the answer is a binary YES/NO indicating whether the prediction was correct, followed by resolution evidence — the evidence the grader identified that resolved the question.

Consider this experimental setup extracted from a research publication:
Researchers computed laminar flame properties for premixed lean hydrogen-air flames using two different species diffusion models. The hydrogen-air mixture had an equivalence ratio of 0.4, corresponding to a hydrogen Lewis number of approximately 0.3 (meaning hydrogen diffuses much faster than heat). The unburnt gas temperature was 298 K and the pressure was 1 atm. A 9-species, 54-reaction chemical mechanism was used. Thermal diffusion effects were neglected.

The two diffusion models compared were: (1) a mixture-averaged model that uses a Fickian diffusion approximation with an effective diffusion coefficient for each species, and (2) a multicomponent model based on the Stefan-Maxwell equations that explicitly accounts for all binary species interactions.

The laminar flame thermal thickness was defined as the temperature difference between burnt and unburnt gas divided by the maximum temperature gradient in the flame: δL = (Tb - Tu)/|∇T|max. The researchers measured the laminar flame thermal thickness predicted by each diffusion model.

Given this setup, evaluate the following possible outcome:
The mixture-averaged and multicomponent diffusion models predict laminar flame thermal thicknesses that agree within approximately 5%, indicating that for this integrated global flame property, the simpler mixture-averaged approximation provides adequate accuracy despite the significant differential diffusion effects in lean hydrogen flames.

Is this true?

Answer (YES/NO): YES